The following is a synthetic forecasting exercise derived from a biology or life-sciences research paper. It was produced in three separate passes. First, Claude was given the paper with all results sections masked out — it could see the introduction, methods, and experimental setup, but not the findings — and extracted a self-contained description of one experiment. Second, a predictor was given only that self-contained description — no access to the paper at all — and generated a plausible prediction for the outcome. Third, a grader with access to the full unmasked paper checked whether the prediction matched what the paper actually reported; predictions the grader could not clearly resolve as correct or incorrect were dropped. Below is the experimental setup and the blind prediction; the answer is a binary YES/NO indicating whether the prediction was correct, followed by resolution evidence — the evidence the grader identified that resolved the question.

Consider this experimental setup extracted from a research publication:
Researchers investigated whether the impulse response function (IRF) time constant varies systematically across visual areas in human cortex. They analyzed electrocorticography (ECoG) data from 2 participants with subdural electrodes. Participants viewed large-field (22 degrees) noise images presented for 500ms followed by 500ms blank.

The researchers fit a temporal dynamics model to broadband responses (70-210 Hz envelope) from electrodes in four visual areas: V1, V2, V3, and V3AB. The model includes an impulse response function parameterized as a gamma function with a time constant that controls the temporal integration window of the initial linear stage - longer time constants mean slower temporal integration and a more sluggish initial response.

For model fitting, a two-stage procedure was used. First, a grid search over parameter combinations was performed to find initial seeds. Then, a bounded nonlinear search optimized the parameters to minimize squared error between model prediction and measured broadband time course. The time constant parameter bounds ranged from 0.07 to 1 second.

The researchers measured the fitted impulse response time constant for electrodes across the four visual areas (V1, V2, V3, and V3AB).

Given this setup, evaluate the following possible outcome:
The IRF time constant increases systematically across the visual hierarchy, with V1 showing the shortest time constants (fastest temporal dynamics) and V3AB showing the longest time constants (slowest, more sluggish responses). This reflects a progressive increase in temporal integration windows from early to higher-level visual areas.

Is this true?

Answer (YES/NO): YES